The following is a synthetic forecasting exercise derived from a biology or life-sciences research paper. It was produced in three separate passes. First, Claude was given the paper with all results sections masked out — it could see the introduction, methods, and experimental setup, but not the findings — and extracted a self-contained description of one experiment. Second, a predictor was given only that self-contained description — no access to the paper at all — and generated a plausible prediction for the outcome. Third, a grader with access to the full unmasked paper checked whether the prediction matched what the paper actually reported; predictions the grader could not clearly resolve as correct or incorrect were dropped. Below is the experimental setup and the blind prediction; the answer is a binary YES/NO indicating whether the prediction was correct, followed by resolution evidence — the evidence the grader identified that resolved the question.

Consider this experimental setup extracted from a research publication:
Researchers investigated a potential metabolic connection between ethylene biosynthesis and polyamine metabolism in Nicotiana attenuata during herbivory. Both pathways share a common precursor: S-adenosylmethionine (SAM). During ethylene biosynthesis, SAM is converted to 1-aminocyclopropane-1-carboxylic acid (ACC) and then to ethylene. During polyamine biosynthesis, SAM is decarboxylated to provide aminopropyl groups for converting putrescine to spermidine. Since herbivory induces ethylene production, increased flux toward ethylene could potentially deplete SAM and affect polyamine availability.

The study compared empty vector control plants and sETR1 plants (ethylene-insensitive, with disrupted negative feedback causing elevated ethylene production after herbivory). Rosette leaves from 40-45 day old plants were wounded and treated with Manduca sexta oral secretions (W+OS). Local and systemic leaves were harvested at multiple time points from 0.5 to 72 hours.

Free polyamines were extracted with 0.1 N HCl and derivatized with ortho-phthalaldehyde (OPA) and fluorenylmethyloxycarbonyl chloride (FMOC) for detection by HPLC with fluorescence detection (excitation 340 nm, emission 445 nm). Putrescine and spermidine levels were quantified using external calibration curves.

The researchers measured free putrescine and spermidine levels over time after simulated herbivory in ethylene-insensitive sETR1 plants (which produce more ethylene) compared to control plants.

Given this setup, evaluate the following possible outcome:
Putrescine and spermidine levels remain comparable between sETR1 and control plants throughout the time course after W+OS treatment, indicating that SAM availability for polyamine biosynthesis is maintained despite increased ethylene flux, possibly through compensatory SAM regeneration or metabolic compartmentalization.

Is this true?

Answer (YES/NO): YES